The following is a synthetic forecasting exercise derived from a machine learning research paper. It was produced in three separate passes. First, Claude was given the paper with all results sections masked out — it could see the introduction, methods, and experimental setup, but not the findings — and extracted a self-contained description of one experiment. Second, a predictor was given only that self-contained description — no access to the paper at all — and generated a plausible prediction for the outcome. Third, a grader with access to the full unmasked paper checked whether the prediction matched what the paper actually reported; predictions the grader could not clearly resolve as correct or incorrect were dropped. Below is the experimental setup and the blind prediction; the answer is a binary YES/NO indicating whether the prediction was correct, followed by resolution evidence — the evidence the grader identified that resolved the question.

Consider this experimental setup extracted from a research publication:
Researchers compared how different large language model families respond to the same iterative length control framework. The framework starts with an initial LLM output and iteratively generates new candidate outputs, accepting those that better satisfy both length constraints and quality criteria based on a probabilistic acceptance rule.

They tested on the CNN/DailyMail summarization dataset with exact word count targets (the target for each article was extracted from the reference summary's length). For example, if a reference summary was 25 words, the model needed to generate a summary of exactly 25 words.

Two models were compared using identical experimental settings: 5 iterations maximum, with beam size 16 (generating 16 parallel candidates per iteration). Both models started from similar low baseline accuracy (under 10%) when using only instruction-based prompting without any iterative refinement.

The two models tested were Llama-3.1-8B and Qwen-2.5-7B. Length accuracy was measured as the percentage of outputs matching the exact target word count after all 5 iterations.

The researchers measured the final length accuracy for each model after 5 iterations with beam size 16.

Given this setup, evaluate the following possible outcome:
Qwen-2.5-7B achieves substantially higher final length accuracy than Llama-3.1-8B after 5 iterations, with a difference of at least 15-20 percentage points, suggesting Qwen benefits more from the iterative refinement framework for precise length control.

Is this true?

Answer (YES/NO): NO